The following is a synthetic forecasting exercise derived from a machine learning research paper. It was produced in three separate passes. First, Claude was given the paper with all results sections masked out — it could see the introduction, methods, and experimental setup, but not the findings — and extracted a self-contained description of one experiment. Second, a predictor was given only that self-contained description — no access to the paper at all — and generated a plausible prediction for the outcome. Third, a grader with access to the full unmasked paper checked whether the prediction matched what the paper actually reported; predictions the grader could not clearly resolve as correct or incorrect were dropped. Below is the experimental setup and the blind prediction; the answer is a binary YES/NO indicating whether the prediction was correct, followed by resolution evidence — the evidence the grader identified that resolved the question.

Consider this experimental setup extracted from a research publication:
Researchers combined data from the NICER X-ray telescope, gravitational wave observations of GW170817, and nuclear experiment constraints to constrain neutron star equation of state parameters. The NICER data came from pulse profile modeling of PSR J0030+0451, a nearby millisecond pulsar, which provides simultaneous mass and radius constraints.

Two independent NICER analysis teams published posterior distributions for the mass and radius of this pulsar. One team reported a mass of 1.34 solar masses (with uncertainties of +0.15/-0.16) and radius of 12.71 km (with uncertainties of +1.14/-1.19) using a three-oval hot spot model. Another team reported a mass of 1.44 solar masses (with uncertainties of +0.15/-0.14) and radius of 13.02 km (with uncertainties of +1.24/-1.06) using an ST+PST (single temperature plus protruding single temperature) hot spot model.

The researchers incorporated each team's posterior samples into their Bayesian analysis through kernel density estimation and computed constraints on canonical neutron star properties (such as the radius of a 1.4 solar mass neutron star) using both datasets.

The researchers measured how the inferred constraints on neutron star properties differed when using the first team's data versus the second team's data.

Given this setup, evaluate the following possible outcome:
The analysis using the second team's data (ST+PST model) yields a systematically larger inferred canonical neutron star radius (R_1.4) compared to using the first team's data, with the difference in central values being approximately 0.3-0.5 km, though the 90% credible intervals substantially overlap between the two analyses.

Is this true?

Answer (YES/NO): NO